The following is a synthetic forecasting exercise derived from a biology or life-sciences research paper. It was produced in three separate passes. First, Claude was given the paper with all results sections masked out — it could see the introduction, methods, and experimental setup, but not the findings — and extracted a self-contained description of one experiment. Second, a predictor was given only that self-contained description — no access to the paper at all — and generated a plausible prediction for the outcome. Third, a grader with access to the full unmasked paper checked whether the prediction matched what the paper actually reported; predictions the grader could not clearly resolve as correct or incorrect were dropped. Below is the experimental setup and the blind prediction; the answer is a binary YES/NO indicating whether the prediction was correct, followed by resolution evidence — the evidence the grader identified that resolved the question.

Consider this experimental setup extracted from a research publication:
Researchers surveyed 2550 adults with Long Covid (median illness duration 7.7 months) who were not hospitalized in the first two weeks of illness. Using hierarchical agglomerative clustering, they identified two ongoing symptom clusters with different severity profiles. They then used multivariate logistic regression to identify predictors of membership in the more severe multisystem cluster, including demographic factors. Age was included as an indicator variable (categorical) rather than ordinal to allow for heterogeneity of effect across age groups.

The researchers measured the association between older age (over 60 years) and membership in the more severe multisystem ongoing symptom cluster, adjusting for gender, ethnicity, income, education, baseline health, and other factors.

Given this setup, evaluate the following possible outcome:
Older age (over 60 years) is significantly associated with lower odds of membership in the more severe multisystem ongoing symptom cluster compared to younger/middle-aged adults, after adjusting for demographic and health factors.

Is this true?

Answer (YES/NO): YES